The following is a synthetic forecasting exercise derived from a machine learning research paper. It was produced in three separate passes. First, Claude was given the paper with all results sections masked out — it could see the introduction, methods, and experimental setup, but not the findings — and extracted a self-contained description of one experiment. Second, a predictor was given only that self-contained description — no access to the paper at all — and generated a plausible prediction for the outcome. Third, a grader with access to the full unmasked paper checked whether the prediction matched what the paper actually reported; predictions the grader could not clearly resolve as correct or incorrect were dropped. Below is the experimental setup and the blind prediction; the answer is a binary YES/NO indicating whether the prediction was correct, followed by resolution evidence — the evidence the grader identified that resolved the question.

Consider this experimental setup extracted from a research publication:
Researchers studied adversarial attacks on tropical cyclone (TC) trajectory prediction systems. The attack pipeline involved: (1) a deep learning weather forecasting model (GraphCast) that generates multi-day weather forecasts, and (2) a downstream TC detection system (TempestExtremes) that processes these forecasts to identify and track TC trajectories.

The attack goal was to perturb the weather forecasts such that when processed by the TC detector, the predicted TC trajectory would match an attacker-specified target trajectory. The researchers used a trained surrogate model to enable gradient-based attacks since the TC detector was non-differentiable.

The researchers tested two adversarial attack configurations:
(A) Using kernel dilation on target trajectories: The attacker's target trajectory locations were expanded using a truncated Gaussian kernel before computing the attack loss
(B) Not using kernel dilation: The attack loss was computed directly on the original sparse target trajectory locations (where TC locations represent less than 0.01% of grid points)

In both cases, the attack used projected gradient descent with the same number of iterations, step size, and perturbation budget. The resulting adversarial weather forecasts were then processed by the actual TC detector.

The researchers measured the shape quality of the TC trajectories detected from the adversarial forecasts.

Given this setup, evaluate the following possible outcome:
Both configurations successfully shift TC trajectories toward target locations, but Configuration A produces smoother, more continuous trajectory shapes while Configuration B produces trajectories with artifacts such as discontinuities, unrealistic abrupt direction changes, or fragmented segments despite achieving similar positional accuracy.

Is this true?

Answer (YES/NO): NO